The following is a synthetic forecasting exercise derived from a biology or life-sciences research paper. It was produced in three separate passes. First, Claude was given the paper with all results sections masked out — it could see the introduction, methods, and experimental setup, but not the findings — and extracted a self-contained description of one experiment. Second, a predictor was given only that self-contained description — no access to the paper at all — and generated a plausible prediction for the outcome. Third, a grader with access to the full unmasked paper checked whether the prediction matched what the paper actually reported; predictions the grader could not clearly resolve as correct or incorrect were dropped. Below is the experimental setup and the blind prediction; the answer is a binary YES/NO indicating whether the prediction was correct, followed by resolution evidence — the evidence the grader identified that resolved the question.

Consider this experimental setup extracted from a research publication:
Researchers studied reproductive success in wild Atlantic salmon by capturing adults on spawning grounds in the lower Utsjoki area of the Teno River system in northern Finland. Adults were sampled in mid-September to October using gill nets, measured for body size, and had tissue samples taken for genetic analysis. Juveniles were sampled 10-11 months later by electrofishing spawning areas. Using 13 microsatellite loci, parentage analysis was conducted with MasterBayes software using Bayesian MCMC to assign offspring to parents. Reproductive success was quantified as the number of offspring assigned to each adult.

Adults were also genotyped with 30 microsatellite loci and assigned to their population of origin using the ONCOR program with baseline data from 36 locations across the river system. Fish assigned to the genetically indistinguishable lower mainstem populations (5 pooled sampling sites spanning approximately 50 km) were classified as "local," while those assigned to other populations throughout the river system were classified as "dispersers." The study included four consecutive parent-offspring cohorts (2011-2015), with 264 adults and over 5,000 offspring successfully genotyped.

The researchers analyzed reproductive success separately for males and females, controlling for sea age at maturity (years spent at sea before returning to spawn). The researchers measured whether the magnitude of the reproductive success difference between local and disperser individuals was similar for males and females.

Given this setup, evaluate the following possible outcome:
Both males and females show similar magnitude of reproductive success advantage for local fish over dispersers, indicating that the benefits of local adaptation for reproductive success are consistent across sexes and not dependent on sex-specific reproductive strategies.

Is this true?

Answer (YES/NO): NO